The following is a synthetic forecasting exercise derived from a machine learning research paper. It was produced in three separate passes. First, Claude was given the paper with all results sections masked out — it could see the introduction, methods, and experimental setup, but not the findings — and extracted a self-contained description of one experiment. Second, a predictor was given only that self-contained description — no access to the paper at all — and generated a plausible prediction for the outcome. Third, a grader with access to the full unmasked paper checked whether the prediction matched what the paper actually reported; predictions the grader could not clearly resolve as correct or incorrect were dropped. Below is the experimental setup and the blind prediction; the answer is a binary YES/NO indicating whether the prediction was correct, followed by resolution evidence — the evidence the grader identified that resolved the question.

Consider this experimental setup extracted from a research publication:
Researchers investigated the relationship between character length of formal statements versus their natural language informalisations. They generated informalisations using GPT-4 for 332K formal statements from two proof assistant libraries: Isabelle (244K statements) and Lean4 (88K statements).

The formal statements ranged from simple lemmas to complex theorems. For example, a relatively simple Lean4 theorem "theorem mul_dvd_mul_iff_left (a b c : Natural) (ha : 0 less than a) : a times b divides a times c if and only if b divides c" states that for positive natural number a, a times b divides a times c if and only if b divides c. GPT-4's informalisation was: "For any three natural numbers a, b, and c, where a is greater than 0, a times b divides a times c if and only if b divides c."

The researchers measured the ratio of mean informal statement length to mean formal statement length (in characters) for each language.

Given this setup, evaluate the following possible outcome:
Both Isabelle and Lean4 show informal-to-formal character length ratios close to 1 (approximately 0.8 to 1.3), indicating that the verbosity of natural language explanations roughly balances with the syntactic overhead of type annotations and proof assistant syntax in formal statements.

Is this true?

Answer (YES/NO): NO